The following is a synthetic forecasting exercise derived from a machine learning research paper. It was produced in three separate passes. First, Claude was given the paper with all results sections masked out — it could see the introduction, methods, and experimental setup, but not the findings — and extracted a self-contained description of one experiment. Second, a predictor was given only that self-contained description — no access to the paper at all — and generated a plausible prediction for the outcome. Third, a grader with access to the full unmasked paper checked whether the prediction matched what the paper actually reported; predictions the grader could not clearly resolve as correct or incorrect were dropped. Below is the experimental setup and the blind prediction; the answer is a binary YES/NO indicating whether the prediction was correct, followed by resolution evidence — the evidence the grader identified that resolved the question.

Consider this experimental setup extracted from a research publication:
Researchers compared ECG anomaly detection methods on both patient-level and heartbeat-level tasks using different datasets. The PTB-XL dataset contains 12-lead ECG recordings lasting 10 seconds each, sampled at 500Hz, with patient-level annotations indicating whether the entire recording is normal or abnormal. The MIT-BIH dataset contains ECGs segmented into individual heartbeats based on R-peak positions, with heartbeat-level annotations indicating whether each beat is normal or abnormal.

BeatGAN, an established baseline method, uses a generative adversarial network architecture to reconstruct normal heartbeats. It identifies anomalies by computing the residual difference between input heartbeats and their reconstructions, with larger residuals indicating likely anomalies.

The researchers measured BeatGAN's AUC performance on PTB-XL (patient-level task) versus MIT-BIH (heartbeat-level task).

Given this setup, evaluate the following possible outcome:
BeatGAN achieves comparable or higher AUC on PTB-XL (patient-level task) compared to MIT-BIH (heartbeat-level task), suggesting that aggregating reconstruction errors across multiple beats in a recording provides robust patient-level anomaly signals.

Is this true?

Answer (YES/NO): NO